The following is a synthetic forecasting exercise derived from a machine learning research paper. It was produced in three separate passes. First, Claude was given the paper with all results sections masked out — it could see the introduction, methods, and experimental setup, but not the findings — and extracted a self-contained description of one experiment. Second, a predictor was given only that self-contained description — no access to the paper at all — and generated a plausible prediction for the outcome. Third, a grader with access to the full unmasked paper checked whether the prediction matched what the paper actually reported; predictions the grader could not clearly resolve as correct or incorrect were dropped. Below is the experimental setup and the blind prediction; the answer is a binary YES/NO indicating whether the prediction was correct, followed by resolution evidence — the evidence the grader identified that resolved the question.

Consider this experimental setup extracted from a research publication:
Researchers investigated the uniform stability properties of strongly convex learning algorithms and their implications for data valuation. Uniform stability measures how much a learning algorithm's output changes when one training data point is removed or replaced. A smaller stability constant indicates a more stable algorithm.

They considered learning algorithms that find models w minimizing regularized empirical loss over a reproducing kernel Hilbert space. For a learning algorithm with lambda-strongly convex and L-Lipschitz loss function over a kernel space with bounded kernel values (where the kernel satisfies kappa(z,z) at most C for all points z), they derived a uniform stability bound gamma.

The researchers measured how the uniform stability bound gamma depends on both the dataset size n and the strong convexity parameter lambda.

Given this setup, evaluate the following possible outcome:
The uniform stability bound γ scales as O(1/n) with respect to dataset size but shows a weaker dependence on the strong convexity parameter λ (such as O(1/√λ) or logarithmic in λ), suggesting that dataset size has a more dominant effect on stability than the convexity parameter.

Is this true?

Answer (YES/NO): NO